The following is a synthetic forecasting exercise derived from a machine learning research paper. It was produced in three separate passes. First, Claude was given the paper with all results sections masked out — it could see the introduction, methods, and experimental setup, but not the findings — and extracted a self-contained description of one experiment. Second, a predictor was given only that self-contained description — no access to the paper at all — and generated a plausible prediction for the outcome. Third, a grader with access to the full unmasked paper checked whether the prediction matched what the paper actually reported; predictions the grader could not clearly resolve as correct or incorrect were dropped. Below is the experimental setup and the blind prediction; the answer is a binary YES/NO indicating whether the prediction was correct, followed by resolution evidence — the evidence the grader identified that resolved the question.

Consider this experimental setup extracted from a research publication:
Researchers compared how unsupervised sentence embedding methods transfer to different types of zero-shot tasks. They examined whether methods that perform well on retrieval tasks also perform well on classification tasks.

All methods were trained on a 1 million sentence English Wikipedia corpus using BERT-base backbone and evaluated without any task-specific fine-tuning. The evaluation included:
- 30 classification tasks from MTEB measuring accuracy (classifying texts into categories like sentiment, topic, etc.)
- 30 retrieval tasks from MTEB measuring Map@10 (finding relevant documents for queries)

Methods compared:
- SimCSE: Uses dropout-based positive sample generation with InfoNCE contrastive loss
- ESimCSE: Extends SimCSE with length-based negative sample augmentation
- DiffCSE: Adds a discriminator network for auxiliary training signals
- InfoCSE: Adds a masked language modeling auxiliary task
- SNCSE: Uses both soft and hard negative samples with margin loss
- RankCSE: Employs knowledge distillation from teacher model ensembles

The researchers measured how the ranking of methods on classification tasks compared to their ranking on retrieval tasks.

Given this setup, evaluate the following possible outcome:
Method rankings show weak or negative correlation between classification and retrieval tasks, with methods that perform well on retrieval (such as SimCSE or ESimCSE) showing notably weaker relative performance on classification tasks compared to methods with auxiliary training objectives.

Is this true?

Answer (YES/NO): NO